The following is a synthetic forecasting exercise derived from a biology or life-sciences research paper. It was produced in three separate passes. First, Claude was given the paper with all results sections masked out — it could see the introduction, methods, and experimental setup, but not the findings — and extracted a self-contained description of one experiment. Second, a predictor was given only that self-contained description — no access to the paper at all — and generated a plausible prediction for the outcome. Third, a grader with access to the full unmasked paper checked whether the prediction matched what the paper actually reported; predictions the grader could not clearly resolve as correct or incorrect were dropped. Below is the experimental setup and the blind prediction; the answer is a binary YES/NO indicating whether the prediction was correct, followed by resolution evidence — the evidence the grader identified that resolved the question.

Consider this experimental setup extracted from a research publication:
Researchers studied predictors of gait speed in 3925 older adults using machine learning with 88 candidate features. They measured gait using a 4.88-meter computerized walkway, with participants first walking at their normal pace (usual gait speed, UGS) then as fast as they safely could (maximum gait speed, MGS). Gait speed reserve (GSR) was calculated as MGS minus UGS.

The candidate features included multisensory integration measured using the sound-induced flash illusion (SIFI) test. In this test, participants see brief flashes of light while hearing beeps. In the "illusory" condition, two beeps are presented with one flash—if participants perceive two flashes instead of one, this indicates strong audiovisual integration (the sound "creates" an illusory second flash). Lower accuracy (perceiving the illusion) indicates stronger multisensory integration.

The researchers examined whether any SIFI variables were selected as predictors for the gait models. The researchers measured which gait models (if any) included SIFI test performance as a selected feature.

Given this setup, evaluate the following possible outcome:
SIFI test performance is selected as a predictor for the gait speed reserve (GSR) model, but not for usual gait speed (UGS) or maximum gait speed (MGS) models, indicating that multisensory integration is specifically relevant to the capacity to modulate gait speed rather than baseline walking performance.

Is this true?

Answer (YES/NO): YES